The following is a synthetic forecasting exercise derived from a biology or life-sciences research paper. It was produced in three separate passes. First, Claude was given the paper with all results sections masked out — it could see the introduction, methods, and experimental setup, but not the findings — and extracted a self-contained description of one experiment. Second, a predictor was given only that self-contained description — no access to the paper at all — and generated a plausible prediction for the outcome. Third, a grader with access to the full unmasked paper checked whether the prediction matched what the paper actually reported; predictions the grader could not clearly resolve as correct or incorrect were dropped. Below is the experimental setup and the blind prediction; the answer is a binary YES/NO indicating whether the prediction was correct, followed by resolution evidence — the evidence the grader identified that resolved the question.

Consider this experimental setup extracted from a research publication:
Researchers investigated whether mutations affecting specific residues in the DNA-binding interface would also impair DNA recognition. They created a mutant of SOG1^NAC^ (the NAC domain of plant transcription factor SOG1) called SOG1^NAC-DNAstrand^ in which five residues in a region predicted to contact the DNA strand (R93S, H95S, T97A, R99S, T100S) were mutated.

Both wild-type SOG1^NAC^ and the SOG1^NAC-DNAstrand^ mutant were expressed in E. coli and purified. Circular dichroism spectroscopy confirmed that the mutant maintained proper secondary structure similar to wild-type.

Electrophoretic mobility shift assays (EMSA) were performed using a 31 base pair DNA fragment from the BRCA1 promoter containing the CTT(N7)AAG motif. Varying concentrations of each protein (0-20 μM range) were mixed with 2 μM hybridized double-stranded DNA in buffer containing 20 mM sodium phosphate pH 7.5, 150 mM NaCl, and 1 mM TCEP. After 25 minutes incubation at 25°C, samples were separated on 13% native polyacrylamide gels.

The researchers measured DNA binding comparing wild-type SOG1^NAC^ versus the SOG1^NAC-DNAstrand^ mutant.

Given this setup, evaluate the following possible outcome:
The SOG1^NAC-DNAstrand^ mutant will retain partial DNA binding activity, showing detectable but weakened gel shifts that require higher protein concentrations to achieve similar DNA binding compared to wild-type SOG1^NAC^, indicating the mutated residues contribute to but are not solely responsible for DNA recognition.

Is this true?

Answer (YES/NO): NO